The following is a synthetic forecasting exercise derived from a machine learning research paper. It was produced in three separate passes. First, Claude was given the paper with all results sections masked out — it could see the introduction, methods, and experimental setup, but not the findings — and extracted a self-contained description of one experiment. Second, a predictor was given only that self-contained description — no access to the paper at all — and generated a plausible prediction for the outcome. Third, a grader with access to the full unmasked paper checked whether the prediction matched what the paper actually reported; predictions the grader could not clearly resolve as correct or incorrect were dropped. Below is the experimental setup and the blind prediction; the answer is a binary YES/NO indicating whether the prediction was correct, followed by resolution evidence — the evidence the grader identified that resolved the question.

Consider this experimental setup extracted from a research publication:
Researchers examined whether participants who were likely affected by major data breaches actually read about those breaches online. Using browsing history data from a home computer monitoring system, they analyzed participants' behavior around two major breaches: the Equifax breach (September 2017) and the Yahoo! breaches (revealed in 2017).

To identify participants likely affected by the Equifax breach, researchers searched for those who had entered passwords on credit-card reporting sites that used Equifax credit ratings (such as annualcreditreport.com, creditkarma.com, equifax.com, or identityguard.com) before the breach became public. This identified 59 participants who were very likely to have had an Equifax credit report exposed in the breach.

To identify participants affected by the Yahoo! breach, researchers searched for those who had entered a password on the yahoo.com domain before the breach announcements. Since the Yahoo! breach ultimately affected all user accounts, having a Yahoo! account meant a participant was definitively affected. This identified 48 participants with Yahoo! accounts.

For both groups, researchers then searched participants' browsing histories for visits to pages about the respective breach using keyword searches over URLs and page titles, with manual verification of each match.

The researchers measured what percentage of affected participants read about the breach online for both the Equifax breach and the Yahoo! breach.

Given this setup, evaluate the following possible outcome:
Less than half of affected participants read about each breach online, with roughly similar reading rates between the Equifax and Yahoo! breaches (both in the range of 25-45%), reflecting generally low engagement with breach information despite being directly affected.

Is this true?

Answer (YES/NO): NO